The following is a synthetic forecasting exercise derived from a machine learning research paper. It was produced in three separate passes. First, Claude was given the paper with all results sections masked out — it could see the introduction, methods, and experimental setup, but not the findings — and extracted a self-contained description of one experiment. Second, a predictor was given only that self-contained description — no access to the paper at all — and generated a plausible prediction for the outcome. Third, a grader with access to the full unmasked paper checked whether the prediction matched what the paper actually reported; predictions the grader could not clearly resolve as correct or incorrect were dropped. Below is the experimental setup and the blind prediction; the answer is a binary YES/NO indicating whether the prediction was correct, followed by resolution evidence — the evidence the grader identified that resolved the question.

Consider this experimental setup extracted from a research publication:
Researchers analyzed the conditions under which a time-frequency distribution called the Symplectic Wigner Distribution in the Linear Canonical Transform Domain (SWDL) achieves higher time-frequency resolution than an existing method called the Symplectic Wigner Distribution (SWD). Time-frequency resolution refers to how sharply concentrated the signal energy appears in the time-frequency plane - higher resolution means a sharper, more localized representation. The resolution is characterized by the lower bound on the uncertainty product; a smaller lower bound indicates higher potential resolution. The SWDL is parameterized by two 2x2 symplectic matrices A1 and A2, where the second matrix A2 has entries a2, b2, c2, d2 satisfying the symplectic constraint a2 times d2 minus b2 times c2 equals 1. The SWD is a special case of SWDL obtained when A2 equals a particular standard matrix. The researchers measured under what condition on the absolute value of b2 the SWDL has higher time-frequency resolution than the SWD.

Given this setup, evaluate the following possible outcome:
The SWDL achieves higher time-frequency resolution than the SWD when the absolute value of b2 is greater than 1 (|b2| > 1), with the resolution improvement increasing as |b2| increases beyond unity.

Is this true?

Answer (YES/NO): NO